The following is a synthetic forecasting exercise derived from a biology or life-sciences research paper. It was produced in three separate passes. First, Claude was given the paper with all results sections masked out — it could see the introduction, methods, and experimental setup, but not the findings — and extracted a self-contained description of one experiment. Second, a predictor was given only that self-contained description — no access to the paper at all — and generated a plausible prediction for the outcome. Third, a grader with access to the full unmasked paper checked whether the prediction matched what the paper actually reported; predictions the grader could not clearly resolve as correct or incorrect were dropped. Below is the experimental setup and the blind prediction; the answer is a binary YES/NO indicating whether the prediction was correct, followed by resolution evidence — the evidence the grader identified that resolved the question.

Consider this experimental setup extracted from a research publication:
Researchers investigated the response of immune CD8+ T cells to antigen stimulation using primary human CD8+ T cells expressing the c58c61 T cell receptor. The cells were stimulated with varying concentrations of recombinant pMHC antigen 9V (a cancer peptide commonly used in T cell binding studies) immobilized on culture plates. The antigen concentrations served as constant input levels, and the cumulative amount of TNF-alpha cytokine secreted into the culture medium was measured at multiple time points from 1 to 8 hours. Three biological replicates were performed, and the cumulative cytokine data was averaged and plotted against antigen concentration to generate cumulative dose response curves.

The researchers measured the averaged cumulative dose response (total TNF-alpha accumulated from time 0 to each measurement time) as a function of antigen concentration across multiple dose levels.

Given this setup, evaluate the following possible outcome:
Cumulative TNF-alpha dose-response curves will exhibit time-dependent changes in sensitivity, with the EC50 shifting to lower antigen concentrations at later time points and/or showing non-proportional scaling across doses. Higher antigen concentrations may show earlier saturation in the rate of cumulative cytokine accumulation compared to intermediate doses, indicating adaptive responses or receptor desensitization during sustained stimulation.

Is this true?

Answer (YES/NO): NO